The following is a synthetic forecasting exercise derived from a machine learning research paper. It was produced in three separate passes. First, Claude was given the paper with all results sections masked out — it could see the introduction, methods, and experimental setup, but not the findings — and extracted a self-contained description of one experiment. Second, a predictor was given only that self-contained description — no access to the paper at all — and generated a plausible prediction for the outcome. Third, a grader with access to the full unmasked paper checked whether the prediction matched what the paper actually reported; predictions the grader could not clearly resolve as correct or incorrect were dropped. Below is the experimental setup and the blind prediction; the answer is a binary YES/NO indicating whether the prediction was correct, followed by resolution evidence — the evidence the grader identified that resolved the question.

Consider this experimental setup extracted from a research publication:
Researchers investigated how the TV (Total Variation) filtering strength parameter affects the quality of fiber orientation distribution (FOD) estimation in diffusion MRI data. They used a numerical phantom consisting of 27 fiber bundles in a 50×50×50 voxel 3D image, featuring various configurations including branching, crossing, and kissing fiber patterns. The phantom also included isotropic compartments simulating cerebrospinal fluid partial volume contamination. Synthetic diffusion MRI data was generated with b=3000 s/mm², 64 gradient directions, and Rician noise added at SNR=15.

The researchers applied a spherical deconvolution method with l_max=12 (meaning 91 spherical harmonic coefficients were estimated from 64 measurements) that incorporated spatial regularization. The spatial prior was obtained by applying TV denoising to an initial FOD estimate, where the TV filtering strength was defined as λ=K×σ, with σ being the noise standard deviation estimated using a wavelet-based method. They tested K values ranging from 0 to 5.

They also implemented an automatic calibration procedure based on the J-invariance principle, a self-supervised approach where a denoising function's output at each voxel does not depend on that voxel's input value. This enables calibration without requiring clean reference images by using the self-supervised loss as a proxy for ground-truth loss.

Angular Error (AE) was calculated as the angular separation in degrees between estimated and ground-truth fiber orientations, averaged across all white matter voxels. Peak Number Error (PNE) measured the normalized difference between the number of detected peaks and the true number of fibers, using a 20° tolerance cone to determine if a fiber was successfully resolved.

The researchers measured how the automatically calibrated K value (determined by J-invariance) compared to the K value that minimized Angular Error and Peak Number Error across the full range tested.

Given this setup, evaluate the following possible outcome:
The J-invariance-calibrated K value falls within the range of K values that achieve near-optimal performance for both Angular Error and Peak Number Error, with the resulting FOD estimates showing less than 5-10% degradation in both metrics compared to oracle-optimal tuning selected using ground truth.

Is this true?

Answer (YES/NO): YES